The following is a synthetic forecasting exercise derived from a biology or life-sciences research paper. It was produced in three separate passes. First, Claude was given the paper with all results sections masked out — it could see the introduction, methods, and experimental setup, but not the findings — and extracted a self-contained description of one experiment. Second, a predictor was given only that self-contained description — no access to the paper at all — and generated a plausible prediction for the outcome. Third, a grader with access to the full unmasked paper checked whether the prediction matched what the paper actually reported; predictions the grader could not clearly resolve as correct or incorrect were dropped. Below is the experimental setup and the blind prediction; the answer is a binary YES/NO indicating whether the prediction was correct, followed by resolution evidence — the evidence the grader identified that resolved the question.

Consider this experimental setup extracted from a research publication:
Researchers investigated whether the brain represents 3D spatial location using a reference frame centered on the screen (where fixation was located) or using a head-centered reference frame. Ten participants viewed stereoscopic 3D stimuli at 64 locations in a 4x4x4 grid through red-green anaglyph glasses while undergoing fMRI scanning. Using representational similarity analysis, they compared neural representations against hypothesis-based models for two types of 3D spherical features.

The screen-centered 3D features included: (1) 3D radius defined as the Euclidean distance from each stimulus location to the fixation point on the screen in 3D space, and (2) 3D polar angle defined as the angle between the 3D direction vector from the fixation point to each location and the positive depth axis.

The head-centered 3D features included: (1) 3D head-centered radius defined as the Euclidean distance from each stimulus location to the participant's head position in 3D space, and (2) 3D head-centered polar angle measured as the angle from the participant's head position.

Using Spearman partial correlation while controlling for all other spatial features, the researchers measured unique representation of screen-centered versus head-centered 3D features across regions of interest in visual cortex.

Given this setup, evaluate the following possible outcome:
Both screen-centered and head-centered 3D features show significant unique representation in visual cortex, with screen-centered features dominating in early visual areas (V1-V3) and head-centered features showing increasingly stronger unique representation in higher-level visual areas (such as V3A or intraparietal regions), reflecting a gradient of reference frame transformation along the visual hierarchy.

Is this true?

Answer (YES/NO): NO